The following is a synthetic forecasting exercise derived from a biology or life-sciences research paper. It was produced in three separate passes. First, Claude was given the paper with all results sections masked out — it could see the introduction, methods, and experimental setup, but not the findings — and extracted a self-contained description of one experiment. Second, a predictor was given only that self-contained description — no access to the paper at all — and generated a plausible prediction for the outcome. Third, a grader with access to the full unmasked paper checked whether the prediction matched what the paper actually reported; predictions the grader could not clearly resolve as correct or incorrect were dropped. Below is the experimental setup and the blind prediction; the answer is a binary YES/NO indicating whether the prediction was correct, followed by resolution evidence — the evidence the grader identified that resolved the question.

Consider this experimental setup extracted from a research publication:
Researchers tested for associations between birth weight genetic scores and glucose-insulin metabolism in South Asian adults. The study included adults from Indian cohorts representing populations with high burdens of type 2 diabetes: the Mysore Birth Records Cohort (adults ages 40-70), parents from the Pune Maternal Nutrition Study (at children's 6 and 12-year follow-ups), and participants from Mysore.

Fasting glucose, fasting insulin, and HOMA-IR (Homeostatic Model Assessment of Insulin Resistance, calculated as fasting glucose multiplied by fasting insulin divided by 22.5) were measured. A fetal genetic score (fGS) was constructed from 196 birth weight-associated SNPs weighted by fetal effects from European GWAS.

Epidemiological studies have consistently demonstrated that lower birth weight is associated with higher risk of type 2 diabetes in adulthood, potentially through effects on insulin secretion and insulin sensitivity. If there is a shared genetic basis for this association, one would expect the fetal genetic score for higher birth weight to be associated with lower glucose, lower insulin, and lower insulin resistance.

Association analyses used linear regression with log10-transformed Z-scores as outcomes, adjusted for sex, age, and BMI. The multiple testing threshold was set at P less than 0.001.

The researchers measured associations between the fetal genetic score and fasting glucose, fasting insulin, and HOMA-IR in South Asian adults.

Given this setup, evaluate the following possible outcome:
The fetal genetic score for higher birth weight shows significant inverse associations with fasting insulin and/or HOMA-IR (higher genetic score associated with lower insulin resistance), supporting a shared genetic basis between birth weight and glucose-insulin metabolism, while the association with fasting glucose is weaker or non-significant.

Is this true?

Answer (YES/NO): NO